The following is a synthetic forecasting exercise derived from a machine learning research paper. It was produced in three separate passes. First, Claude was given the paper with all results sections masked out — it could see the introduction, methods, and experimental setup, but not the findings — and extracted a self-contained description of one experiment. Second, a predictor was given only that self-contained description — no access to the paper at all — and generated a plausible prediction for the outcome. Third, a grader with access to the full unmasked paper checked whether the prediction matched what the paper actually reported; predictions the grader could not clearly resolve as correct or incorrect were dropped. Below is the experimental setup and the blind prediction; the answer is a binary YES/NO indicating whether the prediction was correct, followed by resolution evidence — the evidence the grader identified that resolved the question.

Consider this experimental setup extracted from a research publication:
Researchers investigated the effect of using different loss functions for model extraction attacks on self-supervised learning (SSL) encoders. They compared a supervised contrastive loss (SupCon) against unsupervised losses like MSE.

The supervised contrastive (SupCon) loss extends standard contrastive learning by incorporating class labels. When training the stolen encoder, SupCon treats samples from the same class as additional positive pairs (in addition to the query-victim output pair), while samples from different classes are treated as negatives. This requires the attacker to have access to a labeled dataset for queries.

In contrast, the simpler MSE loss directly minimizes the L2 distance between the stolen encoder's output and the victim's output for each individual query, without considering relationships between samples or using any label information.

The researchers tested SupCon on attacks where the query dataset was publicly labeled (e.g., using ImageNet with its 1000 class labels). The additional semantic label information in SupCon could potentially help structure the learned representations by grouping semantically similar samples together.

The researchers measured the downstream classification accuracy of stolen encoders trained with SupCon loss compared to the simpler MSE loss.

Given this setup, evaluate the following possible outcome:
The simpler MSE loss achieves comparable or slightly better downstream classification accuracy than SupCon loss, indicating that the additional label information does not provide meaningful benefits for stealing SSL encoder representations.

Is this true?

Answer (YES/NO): NO